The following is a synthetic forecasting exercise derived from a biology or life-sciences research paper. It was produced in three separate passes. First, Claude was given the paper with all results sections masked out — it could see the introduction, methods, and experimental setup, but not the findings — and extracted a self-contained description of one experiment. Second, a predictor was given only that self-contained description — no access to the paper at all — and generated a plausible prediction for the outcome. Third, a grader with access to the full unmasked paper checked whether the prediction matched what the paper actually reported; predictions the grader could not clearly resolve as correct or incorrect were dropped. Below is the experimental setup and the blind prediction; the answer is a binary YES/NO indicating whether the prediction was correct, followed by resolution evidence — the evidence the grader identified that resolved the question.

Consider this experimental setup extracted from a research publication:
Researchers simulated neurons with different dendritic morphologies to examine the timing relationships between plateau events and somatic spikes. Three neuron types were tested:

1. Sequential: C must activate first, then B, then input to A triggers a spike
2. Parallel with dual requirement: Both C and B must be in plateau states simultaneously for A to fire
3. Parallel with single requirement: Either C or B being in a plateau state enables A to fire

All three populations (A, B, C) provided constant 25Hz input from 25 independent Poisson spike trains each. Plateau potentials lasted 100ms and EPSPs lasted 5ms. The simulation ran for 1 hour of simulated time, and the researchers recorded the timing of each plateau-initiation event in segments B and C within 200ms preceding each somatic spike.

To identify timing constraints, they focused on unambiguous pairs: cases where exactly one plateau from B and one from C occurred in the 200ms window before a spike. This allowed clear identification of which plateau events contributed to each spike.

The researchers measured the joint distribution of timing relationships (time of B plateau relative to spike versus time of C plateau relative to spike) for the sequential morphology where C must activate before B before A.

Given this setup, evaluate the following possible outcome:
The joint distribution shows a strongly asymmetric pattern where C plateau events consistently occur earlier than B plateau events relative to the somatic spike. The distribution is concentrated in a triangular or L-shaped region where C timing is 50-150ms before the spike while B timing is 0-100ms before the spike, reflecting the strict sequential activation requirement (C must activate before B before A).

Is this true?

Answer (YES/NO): NO